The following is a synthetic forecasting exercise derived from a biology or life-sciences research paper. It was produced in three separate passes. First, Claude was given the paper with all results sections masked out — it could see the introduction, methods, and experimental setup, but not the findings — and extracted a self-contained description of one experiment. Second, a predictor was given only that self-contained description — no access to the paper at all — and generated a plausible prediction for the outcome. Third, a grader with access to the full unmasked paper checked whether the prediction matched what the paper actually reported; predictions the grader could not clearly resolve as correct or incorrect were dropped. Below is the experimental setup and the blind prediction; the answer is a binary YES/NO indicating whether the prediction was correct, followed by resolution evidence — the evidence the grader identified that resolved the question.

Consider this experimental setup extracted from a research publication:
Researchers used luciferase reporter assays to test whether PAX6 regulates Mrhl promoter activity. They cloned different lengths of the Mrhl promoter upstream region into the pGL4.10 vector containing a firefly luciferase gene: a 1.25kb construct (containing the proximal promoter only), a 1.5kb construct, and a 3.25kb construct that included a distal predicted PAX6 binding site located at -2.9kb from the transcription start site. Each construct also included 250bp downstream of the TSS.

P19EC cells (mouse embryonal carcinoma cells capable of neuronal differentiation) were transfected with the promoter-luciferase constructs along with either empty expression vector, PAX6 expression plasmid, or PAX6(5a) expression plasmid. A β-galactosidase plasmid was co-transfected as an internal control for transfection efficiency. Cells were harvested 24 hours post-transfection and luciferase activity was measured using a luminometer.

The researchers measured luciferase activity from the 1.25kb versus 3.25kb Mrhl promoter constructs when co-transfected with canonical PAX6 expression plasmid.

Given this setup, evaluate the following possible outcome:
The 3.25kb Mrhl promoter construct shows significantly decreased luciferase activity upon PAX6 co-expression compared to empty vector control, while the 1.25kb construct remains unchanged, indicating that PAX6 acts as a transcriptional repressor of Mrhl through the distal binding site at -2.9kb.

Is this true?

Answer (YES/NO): NO